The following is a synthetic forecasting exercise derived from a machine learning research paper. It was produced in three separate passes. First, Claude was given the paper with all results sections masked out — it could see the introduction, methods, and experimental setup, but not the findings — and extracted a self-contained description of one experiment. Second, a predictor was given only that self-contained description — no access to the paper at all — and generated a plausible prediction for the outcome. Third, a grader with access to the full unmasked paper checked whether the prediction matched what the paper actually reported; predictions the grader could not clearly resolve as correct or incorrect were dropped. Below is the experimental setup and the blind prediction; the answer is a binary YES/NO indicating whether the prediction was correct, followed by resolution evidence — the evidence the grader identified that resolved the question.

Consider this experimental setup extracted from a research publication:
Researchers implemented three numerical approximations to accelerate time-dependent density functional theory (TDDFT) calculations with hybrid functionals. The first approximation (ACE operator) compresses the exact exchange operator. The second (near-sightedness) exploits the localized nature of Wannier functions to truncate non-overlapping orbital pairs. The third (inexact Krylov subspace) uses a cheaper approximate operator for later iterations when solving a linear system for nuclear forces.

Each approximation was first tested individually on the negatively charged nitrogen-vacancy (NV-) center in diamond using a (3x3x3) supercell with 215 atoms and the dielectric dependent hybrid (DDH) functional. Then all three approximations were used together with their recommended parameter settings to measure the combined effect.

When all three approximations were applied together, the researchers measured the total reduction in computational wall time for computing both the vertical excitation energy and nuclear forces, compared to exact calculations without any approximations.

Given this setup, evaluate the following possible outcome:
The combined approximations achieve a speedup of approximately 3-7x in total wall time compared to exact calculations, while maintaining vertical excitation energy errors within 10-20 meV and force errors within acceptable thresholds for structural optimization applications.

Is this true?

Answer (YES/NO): NO